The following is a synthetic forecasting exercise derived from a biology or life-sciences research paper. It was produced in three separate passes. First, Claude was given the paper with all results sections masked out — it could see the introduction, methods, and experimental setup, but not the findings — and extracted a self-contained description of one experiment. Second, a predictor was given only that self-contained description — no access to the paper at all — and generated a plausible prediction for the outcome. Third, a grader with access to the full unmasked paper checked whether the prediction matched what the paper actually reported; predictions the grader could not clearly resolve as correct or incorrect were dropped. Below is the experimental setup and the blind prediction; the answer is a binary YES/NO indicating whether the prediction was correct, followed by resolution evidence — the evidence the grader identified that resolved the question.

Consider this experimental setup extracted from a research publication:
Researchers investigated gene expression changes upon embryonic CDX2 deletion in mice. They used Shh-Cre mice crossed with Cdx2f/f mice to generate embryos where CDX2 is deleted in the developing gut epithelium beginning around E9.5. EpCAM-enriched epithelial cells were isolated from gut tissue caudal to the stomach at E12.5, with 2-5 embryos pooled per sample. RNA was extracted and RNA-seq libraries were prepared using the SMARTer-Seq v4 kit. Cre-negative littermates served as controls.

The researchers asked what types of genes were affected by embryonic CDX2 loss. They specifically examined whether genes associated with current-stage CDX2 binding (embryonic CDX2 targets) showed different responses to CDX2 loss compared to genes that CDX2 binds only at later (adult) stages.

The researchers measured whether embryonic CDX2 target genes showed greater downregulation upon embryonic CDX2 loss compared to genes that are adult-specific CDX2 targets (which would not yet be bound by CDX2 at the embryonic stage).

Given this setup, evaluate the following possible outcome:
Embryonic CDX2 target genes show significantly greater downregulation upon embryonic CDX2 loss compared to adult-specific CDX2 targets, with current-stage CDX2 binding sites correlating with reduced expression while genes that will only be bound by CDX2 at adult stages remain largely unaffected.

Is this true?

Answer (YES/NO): YES